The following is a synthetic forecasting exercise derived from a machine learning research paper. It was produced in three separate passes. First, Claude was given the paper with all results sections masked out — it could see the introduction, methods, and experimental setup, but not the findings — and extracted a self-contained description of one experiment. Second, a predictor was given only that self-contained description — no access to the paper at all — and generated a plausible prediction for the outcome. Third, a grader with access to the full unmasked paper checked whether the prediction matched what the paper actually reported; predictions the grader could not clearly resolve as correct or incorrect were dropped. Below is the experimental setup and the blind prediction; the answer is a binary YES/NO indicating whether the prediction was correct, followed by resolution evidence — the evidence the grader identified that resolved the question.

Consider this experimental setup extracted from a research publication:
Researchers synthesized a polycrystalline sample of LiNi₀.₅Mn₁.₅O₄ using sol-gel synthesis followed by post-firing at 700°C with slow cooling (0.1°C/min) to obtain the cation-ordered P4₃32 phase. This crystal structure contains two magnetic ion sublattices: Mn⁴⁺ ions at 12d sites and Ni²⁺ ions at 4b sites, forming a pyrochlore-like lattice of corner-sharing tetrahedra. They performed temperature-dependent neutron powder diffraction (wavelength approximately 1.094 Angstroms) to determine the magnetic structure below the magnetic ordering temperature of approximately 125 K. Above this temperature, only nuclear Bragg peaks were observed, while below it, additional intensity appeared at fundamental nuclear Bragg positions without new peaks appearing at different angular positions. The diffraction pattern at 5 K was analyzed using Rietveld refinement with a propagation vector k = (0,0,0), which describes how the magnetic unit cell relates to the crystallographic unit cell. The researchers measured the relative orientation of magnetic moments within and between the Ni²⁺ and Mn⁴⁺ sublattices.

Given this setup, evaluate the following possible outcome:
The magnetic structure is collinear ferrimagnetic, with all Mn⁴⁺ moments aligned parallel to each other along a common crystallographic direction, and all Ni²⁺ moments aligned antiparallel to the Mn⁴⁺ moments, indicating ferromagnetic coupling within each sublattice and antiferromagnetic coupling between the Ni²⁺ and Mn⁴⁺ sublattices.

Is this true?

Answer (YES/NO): YES